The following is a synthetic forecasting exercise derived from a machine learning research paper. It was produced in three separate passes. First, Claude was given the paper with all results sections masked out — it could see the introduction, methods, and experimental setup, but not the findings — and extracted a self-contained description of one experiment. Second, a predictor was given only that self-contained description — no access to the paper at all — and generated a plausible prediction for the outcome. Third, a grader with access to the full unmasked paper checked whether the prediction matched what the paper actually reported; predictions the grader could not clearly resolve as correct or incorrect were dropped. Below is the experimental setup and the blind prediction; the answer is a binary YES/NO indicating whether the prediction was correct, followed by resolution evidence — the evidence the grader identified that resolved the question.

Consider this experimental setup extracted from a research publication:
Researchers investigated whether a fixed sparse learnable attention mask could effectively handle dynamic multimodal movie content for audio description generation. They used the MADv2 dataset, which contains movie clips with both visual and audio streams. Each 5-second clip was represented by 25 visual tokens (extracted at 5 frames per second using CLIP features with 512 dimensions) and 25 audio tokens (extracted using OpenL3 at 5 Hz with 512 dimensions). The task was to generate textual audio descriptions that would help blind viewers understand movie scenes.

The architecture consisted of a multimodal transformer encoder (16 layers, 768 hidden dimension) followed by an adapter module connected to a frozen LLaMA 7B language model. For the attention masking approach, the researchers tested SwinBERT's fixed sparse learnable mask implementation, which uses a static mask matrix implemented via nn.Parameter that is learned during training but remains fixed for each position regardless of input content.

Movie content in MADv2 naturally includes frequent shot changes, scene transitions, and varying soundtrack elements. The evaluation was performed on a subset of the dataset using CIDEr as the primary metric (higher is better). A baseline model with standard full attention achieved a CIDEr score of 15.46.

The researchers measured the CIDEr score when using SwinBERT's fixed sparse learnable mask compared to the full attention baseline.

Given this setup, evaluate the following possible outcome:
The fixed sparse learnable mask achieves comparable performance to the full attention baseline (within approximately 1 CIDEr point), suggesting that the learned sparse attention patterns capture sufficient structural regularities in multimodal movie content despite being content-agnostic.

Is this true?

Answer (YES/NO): NO